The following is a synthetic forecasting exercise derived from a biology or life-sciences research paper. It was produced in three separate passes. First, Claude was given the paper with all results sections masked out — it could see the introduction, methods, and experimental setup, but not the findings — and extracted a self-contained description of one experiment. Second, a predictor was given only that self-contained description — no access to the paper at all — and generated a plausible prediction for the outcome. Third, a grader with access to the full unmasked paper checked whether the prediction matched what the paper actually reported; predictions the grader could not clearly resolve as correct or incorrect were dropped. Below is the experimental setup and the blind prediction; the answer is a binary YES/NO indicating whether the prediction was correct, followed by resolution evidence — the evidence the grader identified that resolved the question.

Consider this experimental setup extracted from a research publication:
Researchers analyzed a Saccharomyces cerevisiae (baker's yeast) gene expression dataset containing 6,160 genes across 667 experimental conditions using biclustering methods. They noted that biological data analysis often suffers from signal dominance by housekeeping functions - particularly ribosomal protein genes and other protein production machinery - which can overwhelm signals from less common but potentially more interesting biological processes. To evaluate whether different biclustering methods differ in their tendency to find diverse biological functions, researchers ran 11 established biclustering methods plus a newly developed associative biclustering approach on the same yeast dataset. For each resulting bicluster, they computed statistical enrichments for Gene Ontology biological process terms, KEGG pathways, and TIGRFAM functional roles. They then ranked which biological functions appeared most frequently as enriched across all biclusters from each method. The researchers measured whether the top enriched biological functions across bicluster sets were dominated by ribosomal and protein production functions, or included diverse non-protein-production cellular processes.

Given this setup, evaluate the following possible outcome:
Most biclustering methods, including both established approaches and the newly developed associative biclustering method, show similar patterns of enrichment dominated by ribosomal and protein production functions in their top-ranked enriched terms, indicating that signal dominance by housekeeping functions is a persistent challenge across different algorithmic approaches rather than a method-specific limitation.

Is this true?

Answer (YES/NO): NO